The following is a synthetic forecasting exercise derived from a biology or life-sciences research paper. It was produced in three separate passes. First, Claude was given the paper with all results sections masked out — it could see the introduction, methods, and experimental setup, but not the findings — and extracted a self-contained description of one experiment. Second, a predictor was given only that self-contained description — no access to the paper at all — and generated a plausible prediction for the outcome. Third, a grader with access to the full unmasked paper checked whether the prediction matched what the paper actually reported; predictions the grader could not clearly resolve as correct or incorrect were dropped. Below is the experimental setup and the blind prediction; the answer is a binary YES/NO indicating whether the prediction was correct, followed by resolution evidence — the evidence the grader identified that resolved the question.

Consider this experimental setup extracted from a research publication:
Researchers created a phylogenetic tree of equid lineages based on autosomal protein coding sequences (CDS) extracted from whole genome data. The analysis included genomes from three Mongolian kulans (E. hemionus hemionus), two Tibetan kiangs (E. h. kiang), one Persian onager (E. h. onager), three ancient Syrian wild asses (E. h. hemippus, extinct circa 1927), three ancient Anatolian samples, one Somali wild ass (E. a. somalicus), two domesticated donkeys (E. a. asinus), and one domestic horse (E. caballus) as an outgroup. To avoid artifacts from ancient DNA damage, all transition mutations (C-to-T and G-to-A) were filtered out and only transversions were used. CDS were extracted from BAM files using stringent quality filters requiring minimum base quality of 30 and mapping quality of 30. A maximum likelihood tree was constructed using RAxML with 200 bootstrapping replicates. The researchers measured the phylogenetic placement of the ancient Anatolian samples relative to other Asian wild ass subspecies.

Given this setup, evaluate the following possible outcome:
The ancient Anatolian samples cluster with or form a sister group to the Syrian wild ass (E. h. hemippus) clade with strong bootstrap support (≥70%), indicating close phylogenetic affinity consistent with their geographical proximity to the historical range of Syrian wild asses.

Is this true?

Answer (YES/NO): NO